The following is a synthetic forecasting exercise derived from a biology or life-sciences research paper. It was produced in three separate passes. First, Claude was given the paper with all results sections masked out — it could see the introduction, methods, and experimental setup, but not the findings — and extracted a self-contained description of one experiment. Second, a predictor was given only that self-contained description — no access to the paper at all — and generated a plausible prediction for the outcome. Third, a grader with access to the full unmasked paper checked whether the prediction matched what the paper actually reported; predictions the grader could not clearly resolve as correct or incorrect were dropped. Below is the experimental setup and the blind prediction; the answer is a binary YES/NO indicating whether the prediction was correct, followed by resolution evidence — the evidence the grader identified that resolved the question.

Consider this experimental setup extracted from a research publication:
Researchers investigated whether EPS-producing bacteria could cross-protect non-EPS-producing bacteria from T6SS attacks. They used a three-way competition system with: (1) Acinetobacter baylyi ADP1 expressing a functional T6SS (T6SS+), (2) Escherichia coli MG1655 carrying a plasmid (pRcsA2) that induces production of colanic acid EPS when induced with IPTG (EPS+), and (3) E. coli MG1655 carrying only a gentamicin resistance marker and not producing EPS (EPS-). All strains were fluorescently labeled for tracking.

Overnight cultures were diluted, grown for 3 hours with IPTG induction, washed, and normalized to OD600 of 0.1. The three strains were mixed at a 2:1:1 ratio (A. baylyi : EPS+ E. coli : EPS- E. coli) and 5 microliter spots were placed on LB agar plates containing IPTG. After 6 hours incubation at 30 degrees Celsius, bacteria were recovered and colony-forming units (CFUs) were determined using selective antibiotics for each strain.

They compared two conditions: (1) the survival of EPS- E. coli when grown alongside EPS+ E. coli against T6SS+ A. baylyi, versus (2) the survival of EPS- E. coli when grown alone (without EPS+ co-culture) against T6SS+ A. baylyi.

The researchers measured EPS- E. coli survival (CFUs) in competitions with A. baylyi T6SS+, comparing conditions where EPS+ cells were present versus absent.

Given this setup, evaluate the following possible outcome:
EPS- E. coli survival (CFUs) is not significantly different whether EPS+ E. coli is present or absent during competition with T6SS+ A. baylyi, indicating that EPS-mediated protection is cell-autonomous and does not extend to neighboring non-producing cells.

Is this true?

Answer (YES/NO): NO